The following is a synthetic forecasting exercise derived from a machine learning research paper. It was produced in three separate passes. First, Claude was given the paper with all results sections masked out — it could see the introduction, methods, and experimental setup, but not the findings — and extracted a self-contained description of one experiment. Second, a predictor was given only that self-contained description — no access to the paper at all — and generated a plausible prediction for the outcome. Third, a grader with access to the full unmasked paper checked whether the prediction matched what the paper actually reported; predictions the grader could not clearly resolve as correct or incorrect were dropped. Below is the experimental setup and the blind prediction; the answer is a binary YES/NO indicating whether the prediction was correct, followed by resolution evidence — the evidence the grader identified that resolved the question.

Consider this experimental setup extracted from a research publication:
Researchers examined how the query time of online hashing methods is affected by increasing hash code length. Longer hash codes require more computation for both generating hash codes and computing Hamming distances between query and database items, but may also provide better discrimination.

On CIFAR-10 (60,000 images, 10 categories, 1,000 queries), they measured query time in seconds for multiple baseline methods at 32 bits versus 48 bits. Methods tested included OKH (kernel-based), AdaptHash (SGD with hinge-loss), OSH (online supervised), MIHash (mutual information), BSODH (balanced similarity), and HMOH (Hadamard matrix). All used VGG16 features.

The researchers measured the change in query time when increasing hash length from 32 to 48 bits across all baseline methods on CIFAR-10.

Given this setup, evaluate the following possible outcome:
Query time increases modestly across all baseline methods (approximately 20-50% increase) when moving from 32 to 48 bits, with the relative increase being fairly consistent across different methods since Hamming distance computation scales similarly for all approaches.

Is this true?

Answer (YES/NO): NO